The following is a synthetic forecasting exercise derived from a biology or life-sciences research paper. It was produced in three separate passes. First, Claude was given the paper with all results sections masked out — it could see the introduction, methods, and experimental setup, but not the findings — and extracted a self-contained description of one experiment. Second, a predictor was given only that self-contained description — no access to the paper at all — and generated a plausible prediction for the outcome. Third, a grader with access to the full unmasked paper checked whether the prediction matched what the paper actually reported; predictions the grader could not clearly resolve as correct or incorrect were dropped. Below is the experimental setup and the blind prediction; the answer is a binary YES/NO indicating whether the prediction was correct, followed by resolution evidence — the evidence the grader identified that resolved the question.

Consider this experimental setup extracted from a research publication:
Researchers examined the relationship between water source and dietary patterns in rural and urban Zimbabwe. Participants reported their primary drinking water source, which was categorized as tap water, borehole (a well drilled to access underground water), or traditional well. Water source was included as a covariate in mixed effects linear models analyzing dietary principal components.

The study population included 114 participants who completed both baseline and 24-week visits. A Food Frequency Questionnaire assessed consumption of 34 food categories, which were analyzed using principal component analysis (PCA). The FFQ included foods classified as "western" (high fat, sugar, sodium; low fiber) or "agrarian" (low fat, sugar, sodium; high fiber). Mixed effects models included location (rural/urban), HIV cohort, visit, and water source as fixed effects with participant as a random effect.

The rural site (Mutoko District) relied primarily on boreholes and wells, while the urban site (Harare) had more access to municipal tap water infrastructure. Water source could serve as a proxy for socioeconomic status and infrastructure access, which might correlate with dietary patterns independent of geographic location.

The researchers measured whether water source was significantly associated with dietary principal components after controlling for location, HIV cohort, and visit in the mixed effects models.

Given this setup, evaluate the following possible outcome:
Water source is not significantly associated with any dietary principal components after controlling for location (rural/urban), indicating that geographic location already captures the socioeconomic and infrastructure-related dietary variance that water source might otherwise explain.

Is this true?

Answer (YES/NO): NO